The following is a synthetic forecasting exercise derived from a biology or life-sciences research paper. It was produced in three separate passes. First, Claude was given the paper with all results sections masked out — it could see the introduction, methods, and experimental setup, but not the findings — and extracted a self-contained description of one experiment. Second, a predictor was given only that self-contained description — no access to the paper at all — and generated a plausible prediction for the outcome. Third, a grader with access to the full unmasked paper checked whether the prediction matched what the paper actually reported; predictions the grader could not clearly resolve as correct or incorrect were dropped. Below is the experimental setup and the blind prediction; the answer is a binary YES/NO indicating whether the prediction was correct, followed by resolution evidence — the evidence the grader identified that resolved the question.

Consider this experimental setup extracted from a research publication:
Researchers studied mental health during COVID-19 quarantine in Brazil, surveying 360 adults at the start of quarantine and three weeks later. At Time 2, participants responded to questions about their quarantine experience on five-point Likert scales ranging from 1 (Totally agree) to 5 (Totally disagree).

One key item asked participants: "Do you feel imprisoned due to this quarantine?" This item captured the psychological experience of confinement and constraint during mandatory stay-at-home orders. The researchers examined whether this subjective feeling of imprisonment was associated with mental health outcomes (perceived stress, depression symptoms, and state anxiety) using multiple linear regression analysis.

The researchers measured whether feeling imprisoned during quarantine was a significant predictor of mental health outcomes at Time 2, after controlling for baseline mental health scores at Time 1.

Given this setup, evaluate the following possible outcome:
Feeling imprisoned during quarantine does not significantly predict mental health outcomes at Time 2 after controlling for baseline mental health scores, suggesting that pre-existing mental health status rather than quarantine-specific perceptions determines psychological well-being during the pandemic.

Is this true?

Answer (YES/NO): NO